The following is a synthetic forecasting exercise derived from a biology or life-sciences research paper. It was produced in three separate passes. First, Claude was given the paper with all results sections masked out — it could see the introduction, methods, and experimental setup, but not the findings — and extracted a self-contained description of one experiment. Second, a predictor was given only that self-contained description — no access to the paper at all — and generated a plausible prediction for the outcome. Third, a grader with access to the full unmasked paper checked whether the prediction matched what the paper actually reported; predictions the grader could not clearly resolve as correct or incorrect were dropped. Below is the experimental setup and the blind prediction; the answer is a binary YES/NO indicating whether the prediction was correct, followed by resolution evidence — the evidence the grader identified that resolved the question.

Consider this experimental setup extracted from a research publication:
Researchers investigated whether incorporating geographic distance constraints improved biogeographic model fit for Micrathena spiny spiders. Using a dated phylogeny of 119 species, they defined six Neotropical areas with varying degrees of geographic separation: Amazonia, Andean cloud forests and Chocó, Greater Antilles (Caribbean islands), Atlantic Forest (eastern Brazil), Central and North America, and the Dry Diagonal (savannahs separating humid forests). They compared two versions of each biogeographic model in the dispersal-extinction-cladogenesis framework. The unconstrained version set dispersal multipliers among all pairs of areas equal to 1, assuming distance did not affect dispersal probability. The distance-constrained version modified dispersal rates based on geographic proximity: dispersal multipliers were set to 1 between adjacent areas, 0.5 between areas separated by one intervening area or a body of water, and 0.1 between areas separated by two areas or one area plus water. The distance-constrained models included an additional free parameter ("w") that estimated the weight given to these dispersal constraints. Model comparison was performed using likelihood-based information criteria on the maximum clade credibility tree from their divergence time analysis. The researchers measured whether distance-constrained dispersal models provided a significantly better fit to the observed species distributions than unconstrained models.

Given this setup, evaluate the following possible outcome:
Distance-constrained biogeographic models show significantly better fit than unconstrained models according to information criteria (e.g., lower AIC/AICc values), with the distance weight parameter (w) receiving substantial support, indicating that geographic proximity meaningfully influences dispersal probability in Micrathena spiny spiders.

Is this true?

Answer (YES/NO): NO